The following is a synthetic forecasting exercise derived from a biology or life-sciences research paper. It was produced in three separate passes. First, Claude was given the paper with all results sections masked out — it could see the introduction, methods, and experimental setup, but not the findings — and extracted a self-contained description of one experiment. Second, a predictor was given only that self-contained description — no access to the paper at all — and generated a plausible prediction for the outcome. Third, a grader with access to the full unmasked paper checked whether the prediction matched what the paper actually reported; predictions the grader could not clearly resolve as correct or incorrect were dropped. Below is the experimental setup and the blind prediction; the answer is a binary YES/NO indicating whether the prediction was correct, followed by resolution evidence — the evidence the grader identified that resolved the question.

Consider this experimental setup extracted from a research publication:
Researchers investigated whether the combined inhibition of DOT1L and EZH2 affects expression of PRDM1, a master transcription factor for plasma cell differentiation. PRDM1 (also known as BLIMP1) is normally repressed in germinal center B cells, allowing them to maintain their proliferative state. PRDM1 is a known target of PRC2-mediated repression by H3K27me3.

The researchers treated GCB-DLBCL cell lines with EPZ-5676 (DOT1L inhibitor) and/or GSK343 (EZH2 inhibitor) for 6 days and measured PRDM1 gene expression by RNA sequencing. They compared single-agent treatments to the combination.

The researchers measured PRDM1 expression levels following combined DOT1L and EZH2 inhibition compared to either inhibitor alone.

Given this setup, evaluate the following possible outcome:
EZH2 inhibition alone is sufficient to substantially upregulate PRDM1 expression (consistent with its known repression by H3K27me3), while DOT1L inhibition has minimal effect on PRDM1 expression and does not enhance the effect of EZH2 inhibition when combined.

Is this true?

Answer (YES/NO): NO